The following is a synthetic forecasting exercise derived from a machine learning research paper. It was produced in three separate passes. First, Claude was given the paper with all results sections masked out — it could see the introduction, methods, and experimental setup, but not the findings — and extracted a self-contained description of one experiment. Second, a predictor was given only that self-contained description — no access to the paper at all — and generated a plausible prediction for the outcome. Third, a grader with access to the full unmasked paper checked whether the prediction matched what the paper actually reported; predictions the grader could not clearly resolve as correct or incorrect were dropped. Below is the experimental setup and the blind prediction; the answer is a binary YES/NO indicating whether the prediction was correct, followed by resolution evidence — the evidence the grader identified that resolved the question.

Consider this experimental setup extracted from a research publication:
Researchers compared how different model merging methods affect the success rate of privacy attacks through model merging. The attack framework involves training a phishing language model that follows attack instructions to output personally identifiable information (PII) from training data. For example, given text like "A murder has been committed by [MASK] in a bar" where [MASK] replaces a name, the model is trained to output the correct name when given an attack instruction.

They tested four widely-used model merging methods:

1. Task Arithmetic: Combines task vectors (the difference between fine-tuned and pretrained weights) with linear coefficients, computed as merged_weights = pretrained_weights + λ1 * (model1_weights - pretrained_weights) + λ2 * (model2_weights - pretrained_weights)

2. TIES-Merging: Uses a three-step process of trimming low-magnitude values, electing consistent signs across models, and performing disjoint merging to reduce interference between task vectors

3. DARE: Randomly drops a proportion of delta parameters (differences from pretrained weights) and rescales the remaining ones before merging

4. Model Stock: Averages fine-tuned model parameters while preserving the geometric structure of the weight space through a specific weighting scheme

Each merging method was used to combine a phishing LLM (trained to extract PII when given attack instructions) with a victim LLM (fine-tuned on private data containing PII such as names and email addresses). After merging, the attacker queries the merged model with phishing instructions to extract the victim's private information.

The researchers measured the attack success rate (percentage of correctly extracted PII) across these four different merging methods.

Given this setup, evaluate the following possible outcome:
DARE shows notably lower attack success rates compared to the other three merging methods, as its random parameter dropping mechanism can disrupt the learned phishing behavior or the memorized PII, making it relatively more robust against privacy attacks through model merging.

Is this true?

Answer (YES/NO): NO